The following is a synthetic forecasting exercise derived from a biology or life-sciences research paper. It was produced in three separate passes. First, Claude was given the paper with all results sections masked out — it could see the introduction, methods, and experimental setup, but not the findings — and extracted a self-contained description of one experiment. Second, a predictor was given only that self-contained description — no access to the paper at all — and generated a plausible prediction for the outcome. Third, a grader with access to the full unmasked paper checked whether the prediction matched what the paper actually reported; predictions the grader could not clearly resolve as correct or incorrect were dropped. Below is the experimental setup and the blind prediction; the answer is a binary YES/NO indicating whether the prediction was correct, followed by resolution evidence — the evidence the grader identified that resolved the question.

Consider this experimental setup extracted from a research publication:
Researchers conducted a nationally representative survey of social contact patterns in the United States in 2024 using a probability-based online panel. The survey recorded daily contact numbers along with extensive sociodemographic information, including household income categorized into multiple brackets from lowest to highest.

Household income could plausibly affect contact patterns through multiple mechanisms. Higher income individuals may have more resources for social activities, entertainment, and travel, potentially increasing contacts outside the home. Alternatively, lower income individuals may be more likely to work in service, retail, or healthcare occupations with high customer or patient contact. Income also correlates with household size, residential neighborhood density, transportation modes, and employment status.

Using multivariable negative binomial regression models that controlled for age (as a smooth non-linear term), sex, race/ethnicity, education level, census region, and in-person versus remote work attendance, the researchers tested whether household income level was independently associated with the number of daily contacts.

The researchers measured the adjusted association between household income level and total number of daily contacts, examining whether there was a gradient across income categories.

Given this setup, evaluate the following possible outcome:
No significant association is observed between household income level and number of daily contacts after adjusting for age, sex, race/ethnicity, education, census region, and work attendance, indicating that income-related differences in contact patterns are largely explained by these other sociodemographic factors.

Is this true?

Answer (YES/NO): NO